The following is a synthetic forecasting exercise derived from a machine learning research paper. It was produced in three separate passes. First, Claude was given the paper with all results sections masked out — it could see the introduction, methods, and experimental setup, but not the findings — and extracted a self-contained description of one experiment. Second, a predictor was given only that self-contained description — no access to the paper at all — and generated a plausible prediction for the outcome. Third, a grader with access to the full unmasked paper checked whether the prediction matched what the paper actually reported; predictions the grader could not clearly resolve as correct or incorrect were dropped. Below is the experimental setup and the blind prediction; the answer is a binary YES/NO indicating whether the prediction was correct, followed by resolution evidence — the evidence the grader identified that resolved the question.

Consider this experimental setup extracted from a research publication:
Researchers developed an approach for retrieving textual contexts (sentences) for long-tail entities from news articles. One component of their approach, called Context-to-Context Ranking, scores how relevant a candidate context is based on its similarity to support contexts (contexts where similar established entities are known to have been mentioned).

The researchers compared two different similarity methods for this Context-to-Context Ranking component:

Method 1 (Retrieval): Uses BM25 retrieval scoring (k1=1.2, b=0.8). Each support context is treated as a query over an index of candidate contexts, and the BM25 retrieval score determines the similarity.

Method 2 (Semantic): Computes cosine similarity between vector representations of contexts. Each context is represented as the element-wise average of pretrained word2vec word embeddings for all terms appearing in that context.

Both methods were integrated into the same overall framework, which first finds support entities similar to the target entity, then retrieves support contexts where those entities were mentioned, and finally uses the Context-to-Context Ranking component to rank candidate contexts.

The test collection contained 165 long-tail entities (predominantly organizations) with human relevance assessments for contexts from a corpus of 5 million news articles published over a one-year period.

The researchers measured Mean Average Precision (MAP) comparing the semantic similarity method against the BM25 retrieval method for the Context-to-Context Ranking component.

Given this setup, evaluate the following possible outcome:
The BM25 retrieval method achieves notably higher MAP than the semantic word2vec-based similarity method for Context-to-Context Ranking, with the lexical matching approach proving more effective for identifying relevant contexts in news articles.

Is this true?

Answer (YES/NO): NO